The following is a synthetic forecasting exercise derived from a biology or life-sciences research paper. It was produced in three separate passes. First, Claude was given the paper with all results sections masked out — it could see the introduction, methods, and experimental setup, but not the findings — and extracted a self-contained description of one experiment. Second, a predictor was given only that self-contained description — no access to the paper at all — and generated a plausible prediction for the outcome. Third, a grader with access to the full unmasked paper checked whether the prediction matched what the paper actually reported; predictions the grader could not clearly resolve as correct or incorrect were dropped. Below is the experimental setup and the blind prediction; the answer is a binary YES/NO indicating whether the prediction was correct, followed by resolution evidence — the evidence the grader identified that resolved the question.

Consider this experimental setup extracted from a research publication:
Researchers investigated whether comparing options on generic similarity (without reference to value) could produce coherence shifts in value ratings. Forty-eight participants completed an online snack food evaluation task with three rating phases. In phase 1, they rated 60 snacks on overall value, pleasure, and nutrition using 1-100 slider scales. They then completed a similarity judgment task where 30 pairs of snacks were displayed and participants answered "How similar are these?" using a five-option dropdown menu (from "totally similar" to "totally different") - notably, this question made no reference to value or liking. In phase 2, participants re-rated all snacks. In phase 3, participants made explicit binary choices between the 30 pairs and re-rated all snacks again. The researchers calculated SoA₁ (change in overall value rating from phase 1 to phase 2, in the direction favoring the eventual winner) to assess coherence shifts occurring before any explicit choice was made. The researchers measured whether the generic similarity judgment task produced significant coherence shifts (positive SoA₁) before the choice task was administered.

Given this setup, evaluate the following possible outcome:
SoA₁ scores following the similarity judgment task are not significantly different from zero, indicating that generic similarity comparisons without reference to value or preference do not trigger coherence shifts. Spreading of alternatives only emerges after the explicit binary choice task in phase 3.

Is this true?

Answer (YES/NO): NO